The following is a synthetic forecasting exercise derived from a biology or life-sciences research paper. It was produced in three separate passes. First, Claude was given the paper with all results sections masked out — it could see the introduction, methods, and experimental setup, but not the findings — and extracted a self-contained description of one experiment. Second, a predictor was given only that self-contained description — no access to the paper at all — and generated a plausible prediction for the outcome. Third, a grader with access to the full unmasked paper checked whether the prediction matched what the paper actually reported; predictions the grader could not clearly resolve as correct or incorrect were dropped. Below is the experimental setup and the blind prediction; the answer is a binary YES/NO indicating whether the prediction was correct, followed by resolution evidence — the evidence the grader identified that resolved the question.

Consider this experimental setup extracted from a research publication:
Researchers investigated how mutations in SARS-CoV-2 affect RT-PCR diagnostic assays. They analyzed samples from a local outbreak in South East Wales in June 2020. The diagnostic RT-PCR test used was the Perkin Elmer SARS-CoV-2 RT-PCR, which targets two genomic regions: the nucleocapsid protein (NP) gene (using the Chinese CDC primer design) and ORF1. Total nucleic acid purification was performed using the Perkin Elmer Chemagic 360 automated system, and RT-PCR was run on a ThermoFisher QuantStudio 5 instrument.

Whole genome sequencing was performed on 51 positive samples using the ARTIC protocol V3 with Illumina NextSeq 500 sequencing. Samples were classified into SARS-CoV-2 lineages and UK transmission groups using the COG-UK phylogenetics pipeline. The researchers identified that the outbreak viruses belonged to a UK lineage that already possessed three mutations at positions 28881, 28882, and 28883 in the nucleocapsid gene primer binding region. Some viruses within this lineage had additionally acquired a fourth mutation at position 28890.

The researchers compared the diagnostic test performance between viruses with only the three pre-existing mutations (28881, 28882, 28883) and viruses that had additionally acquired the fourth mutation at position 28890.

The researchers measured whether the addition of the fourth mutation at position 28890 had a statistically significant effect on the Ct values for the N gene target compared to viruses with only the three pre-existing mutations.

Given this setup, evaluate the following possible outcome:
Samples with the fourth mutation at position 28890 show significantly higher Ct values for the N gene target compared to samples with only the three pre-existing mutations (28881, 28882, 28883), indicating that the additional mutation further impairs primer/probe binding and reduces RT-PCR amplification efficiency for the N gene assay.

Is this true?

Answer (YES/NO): YES